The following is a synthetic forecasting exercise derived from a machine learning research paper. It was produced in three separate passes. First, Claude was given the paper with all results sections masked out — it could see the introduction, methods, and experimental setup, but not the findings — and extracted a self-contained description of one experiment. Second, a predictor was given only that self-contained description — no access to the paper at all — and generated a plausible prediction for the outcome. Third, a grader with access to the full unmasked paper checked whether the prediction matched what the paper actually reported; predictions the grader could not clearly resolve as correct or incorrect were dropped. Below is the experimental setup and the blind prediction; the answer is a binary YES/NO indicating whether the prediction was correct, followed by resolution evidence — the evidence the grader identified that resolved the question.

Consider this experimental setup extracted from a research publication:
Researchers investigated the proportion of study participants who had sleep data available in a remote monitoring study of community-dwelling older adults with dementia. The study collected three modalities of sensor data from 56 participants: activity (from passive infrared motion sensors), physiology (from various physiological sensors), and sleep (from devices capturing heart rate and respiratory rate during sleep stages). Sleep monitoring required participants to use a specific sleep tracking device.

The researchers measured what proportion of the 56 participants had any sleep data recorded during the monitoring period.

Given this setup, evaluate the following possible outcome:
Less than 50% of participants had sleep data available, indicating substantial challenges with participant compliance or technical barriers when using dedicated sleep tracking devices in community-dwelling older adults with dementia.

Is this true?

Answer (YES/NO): YES